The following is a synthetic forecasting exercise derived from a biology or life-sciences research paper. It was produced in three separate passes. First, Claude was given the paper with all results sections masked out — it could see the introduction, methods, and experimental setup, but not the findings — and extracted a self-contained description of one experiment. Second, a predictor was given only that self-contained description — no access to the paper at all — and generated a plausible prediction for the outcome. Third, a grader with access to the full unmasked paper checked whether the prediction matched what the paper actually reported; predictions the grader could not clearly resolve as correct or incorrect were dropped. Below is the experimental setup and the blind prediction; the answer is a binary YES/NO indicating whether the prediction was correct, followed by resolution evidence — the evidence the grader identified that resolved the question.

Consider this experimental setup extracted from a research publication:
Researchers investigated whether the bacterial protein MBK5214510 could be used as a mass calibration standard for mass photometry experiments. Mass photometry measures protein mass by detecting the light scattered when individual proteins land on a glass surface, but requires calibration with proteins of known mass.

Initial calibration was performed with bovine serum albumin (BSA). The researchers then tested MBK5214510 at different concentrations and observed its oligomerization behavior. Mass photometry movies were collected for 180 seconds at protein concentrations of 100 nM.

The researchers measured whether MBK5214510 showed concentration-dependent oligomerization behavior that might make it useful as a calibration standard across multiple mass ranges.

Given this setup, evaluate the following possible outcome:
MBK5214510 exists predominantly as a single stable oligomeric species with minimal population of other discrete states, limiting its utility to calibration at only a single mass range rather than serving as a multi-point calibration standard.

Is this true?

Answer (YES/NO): NO